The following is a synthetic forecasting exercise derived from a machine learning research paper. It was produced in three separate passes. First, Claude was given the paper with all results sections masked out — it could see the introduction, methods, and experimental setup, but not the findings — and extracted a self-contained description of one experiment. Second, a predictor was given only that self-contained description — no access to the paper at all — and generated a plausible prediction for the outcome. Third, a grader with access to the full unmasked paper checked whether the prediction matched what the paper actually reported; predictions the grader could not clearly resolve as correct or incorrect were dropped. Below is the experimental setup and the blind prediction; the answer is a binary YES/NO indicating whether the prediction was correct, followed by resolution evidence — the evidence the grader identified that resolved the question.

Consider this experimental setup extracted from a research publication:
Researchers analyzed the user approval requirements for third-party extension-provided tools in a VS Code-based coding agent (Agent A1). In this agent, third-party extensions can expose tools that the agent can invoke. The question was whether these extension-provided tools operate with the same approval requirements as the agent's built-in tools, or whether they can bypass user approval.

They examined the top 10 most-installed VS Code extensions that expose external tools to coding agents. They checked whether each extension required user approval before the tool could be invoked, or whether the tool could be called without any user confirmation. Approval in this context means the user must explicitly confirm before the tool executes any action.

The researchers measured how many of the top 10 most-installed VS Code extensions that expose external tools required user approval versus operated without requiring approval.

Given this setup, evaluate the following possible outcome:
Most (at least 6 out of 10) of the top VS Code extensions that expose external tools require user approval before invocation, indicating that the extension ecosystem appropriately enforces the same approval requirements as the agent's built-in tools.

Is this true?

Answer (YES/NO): NO